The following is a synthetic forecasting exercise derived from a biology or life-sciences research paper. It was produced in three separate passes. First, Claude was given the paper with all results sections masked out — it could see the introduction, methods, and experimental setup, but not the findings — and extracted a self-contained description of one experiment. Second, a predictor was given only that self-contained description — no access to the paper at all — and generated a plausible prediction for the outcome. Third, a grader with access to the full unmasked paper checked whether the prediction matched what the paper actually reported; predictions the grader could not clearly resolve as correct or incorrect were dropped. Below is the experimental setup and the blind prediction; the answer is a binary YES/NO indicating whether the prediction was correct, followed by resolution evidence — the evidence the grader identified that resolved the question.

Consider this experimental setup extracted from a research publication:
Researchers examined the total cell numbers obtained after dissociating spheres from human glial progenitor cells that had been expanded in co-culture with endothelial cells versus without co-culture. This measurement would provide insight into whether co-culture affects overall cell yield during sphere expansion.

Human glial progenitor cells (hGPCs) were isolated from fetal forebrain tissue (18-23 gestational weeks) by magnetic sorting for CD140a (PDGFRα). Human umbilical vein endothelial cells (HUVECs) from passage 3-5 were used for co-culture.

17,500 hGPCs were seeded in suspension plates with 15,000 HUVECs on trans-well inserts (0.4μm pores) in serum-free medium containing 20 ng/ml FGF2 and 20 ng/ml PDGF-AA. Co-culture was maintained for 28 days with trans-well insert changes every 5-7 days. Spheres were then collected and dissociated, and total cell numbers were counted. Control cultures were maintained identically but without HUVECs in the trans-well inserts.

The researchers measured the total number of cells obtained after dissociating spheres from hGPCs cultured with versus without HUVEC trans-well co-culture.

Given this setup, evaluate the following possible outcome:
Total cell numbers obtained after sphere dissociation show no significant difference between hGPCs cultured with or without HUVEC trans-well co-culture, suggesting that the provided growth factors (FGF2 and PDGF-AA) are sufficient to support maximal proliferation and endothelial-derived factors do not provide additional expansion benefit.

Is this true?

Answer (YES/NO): NO